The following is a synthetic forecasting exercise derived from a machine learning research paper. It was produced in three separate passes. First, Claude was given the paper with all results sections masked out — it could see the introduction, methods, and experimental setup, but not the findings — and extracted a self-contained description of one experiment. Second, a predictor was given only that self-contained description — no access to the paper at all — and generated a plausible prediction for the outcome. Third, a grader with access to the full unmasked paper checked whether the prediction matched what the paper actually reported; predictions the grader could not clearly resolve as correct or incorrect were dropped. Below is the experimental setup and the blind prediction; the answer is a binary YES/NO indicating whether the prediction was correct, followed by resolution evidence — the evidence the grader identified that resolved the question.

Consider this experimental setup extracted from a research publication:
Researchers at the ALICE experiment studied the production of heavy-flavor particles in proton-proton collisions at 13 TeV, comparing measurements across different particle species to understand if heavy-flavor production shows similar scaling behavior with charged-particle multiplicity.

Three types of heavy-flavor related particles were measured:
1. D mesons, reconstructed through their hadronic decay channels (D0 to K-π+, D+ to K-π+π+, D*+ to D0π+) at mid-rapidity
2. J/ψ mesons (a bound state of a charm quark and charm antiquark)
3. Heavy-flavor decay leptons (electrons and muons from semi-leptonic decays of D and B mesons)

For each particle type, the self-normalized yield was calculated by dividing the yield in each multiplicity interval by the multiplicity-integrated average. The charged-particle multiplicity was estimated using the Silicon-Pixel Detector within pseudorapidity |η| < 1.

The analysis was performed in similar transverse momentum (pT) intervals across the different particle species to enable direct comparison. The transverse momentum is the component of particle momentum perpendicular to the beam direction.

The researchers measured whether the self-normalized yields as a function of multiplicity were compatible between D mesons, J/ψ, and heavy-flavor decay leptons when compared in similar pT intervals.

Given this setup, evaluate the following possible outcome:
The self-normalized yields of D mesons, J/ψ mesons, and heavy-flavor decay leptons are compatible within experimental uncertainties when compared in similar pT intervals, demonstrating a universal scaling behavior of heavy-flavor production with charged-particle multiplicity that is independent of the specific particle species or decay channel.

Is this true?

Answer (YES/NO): YES